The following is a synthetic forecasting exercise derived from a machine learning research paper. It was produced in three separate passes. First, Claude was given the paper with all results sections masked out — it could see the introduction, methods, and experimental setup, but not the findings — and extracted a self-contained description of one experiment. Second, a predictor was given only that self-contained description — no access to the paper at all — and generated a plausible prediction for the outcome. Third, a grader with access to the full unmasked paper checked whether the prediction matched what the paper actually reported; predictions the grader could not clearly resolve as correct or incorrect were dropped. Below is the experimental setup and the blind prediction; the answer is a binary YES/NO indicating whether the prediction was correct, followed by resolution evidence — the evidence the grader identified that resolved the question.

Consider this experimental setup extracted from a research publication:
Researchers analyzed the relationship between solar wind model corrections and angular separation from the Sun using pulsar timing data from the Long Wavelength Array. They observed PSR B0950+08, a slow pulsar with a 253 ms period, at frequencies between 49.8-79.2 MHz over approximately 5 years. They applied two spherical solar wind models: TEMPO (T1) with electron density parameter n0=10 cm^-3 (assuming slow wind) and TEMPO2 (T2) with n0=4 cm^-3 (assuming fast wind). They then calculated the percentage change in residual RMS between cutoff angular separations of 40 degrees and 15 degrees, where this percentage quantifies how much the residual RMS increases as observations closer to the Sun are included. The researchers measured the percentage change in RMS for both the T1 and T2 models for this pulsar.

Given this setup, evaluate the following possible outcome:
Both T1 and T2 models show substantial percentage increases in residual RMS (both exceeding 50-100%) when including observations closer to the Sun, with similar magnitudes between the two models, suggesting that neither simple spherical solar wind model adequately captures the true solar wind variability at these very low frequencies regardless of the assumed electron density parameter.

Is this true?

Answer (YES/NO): NO